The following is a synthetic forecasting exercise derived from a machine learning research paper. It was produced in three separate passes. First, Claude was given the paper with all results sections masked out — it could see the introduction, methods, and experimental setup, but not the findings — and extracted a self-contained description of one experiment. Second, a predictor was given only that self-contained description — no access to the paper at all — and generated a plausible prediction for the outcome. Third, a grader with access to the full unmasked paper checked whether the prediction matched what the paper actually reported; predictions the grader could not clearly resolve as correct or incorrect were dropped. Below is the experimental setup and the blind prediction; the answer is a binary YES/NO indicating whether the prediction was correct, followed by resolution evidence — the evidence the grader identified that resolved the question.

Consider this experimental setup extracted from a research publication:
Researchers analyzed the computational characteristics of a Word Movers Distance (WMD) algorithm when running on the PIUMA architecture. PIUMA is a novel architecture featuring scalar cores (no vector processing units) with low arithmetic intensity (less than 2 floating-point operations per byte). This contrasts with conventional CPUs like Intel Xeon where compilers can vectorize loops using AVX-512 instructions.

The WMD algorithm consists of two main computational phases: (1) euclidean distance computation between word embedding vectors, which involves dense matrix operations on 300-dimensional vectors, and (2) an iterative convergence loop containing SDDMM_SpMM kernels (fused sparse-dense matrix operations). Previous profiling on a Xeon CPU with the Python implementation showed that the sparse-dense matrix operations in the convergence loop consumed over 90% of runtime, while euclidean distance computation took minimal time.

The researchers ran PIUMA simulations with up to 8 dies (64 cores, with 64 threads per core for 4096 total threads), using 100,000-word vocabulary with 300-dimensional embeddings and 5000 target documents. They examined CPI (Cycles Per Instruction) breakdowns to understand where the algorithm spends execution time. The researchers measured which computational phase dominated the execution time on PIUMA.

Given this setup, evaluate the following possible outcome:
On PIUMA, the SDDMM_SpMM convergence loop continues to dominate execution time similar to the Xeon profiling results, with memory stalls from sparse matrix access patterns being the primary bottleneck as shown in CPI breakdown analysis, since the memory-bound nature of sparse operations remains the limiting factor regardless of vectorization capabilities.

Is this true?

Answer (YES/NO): NO